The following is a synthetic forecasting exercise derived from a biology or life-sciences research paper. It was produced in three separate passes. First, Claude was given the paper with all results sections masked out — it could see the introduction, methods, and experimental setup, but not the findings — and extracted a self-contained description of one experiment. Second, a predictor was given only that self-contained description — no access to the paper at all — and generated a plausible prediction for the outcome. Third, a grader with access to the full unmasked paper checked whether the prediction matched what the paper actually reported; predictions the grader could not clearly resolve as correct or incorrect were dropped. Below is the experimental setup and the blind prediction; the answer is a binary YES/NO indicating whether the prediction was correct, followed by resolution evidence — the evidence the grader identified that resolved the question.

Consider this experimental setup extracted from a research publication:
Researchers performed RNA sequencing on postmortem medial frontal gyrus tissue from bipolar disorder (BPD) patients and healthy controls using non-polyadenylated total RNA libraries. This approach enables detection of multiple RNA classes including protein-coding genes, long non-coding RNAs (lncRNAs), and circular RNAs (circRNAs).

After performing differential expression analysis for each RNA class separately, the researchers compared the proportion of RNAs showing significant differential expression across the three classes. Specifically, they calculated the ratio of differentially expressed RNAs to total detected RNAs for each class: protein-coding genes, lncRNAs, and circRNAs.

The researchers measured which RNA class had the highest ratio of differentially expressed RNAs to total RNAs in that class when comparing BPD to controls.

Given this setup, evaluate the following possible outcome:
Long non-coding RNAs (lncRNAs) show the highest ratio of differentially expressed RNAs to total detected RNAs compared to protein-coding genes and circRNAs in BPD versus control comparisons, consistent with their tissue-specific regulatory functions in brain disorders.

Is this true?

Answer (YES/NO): NO